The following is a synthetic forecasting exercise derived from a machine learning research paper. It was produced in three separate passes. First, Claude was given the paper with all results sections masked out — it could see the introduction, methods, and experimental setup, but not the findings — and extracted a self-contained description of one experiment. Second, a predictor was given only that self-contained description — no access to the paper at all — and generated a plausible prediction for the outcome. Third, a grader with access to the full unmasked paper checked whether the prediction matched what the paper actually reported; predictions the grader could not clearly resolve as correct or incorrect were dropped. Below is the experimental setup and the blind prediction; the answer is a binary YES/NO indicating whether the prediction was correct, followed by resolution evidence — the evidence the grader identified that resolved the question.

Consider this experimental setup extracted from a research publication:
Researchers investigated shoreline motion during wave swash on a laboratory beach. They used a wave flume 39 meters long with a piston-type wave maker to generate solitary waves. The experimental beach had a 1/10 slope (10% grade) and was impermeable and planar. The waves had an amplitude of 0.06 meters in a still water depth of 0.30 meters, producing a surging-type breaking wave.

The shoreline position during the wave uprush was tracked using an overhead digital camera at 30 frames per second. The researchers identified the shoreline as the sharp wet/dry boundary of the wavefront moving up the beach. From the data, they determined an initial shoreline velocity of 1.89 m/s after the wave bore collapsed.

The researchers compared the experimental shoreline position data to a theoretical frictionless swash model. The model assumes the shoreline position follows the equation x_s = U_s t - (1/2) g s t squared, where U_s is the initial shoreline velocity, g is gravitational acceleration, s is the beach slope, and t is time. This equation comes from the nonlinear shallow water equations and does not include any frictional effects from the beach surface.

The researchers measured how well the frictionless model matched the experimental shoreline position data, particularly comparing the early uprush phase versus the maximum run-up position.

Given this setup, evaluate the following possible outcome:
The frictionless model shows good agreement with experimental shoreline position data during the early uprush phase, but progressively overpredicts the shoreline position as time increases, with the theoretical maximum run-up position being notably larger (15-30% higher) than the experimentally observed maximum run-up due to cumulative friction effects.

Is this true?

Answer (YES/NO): NO